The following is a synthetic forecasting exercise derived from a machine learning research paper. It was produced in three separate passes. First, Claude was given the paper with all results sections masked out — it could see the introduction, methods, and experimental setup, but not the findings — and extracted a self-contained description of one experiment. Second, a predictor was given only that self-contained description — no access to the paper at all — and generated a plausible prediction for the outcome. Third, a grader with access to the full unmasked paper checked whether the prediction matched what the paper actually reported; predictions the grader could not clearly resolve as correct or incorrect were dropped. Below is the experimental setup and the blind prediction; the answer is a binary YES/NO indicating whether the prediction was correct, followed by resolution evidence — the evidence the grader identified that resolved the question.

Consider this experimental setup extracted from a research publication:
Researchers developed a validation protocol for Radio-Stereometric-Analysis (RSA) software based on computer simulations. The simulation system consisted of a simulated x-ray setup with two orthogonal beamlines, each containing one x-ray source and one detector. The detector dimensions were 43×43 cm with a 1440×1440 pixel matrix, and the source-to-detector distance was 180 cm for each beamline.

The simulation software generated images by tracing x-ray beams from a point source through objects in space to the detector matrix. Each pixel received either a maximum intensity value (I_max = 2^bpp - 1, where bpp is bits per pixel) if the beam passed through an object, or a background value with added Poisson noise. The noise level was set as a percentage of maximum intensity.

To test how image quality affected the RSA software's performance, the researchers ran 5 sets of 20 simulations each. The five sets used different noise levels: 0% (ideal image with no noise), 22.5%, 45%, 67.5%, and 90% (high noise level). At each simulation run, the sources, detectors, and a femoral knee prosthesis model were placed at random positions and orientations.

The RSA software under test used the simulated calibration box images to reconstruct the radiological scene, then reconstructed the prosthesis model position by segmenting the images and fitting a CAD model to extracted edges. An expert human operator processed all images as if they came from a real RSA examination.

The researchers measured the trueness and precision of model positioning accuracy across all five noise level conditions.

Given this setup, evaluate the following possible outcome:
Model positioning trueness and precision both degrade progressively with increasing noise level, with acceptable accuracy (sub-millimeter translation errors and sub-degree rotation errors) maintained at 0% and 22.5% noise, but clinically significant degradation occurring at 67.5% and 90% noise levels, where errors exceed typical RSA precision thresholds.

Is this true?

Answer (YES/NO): NO